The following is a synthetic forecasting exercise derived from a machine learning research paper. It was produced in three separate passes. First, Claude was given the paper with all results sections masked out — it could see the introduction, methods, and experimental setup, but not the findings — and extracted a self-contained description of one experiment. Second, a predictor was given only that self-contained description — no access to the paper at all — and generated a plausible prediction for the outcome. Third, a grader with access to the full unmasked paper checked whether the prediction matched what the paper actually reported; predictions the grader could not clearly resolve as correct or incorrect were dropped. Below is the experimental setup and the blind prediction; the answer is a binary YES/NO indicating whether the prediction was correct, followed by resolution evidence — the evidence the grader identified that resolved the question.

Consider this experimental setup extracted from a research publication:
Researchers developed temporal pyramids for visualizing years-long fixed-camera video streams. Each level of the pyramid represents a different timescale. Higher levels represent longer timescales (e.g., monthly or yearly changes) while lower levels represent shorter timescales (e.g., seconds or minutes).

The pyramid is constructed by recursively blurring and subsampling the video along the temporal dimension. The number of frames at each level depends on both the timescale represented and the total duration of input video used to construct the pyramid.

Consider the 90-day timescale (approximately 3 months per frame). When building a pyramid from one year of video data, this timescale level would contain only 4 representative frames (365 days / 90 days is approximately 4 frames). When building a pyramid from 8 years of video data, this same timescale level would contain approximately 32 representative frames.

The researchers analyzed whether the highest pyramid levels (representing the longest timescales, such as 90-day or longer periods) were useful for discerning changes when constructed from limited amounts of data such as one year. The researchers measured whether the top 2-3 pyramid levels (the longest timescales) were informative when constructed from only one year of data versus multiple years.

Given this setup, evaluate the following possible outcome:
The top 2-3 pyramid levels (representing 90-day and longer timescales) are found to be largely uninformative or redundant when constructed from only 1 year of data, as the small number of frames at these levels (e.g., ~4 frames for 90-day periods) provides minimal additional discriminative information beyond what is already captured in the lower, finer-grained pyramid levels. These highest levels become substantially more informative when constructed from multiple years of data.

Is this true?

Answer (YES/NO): YES